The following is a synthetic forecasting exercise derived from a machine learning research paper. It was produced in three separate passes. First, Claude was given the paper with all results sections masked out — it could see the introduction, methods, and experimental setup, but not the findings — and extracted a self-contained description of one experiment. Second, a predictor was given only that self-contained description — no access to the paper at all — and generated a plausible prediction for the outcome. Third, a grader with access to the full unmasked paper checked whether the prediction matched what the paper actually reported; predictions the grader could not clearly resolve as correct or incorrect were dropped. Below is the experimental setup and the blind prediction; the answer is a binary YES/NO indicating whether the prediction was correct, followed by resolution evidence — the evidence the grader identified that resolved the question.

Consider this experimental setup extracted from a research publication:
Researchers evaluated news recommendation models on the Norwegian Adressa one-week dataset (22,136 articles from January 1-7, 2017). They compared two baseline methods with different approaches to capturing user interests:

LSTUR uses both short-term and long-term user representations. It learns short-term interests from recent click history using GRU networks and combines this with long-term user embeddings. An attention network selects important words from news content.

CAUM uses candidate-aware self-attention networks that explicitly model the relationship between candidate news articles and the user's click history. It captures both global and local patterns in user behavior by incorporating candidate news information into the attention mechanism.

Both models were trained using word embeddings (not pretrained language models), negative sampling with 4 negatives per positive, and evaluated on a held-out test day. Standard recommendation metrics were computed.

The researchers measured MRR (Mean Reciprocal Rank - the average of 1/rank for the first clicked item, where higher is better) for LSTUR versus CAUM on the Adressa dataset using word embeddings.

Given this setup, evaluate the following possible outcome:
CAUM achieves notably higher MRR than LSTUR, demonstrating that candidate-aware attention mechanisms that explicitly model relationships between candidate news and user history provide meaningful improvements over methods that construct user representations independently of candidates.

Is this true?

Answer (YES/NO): NO